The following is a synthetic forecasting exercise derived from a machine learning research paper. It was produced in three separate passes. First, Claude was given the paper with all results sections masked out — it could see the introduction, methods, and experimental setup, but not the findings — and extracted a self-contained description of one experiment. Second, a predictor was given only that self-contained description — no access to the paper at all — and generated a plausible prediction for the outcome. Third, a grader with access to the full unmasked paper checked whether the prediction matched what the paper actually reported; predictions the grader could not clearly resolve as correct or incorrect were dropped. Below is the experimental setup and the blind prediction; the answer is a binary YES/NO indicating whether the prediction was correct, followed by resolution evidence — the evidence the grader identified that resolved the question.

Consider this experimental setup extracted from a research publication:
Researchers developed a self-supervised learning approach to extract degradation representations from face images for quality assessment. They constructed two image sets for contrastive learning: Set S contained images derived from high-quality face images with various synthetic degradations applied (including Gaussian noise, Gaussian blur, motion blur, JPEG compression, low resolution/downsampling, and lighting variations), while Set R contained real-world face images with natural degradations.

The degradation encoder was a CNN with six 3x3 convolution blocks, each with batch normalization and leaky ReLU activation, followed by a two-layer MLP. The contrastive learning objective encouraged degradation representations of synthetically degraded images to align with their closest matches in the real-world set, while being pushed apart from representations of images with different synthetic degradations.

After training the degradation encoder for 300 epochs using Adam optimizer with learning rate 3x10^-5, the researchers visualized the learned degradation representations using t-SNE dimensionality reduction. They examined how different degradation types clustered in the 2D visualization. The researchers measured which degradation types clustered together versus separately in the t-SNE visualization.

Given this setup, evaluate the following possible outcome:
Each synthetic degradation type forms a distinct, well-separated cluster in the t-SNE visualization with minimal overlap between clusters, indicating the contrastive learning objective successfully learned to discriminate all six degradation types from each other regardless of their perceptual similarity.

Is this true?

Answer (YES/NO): NO